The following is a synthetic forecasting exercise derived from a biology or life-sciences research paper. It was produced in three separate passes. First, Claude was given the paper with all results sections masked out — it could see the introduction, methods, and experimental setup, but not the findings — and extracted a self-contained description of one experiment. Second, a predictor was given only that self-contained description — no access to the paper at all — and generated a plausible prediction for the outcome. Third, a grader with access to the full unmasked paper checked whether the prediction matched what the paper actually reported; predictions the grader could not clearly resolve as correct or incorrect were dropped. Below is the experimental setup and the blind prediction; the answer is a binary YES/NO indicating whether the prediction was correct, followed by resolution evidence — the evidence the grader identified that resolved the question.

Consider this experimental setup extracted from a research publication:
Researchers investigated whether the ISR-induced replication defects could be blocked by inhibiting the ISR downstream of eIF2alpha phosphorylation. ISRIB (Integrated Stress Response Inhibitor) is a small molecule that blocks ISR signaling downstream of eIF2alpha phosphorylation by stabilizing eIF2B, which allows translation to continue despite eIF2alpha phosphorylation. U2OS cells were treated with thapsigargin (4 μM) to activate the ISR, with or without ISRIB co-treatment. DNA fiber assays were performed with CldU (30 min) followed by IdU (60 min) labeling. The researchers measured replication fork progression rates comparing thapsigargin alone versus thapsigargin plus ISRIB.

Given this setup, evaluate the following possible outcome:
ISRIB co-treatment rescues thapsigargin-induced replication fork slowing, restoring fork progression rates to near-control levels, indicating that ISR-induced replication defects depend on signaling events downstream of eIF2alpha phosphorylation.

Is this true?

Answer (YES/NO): YES